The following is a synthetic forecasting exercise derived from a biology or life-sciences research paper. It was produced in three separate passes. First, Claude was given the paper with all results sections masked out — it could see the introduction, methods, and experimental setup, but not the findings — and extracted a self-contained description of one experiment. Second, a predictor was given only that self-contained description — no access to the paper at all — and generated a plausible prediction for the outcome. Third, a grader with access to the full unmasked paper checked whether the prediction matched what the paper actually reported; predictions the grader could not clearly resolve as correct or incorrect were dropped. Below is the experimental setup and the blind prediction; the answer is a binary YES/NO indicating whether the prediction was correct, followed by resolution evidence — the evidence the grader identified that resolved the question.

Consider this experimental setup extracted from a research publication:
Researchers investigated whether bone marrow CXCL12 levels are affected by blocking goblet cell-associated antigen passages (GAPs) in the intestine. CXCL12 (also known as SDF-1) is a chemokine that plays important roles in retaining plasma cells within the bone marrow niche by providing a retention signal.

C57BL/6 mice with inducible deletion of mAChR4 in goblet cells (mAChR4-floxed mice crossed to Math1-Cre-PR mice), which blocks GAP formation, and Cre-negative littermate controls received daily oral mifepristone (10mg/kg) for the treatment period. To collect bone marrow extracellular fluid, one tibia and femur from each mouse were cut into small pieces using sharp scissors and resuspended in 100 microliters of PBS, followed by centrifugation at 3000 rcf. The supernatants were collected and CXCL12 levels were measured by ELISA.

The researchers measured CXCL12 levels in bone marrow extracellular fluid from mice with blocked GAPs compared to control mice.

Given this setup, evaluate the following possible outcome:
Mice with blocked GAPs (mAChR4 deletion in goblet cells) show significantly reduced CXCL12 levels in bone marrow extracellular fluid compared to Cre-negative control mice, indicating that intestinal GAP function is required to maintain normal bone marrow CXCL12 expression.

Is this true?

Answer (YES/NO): NO